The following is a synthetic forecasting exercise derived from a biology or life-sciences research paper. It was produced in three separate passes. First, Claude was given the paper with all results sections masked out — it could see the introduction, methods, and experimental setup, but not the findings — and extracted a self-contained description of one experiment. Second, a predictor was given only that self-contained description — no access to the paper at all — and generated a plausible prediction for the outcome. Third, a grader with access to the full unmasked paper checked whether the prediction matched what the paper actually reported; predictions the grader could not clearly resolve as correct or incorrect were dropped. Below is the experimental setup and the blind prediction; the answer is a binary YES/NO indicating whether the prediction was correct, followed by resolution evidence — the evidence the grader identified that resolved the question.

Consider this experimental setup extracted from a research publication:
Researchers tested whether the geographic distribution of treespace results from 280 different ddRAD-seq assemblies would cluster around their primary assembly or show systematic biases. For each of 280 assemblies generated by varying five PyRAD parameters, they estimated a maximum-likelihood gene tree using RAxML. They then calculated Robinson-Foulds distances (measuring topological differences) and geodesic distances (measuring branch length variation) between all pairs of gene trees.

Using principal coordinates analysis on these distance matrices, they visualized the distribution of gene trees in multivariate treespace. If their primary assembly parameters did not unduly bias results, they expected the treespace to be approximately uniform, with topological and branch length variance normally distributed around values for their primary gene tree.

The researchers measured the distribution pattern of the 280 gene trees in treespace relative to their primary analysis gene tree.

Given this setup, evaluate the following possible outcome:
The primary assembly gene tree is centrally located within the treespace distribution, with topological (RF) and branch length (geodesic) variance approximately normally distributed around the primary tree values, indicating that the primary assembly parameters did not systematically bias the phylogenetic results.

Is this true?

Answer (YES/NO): YES